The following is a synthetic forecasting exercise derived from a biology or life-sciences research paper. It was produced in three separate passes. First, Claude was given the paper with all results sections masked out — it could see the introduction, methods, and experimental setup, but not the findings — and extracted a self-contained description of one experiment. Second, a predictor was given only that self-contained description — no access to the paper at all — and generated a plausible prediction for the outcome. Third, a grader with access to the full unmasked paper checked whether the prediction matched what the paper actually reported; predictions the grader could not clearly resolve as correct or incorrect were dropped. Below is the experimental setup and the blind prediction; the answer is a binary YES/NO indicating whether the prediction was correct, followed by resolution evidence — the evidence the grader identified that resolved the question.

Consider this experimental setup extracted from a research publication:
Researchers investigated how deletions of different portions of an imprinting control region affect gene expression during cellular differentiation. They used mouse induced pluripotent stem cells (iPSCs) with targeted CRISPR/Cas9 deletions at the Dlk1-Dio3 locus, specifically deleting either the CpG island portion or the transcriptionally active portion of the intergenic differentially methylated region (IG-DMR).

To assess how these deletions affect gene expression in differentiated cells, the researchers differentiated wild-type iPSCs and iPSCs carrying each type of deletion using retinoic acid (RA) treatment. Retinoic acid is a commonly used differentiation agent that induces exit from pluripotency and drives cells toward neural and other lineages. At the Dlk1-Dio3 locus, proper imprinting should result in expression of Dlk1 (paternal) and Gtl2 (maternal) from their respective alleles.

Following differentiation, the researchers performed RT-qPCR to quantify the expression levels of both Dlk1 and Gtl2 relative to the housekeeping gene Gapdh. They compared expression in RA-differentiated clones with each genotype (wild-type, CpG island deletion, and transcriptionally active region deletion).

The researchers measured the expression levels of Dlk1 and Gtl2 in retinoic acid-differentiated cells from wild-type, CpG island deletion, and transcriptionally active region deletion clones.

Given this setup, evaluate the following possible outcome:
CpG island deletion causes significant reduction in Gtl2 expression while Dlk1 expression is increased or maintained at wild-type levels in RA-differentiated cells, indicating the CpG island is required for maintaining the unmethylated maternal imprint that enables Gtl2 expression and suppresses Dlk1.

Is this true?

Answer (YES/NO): NO